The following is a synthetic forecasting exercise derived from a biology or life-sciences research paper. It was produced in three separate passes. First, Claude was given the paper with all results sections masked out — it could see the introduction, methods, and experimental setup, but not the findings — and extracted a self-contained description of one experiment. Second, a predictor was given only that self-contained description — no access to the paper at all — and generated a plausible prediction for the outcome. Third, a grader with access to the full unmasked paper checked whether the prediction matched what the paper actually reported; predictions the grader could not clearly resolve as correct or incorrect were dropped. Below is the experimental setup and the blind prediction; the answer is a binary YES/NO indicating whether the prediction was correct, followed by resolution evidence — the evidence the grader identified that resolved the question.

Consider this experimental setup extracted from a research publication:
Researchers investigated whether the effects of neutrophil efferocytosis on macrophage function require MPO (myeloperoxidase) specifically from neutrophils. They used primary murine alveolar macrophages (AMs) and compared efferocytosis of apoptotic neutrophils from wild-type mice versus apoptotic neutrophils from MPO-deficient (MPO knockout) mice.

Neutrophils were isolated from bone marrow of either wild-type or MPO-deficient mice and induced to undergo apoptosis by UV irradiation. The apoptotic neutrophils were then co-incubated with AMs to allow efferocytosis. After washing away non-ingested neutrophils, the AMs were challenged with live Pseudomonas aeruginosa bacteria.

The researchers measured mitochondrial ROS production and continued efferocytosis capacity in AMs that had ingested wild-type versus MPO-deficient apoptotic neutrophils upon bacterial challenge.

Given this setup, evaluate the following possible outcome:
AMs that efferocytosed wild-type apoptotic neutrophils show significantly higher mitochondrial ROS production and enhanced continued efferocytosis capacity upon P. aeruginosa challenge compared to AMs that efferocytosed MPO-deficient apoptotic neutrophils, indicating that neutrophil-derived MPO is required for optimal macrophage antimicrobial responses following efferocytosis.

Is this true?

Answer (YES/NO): NO